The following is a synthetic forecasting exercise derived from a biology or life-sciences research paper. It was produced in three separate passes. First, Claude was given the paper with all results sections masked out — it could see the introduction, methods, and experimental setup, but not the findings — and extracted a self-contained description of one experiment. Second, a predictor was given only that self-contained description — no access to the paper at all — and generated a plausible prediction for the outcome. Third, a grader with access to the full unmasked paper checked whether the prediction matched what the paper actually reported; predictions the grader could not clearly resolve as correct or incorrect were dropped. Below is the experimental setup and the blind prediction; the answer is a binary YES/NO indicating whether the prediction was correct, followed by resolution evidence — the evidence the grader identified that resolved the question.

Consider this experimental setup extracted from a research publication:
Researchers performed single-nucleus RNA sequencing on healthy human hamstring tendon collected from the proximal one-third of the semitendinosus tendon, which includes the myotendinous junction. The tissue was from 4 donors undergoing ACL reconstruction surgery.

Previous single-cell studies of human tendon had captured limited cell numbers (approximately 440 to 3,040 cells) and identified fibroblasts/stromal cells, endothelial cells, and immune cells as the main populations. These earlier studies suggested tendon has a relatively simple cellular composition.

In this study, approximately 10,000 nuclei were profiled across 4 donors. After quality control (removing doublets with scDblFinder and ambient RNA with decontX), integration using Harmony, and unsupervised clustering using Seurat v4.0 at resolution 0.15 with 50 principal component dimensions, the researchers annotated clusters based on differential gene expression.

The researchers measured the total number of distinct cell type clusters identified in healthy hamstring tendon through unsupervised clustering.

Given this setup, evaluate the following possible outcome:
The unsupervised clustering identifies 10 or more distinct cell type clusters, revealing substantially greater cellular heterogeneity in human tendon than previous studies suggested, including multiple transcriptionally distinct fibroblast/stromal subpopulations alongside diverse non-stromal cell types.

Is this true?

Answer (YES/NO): YES